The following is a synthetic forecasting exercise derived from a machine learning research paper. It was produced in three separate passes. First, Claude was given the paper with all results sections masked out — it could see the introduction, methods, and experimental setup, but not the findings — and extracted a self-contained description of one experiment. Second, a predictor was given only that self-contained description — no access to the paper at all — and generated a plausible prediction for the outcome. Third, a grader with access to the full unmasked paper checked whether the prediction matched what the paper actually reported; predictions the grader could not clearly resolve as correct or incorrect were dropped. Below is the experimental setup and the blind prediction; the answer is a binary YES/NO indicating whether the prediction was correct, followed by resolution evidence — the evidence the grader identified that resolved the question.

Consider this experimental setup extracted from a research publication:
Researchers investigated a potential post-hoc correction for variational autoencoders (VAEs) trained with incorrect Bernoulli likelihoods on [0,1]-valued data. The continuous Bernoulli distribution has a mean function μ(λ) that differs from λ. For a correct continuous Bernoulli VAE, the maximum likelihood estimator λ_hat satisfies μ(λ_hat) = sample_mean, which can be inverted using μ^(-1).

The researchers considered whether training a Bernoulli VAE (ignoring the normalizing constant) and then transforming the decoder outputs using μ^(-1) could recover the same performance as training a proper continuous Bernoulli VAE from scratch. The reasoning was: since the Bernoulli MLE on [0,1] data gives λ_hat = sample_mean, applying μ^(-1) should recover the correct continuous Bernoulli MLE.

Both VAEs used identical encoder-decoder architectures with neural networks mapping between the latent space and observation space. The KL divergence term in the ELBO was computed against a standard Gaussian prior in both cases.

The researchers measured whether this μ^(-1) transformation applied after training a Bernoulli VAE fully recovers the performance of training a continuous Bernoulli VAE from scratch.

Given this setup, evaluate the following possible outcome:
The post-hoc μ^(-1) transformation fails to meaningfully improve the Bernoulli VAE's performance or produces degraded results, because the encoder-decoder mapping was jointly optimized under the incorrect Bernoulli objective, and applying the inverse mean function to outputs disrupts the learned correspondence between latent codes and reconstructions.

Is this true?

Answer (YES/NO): NO